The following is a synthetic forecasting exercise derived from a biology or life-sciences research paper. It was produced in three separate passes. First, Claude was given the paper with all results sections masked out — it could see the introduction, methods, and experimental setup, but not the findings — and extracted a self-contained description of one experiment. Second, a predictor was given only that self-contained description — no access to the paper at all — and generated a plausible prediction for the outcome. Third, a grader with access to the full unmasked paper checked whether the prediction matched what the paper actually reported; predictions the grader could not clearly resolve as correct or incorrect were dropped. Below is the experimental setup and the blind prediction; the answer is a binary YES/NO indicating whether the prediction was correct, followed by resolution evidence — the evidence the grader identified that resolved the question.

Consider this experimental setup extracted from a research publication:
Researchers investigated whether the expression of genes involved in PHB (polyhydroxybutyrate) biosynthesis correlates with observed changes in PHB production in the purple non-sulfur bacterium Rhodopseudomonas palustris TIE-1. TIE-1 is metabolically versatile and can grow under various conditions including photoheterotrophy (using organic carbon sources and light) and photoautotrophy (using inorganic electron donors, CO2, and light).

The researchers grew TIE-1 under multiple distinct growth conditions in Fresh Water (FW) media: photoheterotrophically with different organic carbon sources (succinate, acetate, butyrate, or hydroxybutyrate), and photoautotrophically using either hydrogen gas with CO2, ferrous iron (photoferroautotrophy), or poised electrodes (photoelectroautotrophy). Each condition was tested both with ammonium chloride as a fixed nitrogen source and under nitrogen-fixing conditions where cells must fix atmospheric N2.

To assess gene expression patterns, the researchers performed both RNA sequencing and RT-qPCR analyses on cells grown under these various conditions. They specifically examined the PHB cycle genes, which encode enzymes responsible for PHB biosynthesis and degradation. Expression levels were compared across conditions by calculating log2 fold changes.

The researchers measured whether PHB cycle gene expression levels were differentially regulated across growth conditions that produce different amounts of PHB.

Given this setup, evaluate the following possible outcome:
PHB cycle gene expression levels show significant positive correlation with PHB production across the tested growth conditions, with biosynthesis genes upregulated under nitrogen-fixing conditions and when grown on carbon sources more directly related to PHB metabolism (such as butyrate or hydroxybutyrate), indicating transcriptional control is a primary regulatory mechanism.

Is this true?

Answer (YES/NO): NO